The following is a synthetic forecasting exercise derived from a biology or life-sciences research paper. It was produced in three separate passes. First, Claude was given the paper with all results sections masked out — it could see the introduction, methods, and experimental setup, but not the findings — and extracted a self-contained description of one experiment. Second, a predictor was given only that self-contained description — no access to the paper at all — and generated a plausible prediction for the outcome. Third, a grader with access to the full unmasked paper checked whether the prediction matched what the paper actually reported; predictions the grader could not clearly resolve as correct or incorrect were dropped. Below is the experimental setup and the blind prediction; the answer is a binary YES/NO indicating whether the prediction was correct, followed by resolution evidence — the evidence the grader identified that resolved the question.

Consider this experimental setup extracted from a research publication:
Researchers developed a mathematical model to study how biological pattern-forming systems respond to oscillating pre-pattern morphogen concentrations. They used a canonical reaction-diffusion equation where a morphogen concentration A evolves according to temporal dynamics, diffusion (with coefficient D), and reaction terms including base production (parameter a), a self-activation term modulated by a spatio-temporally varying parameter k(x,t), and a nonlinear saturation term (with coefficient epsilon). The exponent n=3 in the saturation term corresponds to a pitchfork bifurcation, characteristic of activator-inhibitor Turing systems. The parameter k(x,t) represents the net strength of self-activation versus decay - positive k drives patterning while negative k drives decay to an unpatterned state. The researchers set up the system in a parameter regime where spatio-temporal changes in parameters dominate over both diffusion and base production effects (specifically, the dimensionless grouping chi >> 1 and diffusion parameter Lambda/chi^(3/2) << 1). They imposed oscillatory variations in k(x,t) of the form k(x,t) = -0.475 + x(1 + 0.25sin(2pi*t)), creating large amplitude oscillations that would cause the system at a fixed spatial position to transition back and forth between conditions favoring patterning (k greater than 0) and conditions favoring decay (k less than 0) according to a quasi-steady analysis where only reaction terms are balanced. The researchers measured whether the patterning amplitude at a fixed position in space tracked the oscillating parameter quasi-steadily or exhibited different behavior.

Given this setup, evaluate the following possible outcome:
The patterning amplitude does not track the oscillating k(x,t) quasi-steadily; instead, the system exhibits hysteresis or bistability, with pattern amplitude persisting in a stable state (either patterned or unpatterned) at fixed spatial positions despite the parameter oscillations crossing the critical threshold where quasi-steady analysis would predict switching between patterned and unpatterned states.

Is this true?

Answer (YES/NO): YES